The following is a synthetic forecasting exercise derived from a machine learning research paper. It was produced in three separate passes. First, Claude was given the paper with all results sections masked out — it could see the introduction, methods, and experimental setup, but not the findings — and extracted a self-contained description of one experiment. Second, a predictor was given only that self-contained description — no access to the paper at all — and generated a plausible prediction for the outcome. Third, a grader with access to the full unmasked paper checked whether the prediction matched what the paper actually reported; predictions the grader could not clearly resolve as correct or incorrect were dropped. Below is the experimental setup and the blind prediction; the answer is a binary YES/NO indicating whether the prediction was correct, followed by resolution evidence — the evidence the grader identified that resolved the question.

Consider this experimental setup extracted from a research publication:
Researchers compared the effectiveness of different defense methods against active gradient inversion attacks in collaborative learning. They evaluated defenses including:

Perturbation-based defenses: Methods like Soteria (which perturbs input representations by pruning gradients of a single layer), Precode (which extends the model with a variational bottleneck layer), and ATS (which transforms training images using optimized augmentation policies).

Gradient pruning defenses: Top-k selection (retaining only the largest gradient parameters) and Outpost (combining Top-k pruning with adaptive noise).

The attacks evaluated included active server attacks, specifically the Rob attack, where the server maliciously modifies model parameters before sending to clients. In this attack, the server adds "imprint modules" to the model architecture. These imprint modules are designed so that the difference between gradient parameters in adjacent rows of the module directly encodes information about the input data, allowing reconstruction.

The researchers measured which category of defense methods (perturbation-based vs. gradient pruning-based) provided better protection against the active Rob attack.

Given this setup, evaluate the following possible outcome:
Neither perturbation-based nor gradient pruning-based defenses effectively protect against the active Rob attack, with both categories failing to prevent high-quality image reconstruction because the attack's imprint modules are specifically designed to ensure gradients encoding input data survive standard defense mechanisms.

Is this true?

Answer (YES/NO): NO